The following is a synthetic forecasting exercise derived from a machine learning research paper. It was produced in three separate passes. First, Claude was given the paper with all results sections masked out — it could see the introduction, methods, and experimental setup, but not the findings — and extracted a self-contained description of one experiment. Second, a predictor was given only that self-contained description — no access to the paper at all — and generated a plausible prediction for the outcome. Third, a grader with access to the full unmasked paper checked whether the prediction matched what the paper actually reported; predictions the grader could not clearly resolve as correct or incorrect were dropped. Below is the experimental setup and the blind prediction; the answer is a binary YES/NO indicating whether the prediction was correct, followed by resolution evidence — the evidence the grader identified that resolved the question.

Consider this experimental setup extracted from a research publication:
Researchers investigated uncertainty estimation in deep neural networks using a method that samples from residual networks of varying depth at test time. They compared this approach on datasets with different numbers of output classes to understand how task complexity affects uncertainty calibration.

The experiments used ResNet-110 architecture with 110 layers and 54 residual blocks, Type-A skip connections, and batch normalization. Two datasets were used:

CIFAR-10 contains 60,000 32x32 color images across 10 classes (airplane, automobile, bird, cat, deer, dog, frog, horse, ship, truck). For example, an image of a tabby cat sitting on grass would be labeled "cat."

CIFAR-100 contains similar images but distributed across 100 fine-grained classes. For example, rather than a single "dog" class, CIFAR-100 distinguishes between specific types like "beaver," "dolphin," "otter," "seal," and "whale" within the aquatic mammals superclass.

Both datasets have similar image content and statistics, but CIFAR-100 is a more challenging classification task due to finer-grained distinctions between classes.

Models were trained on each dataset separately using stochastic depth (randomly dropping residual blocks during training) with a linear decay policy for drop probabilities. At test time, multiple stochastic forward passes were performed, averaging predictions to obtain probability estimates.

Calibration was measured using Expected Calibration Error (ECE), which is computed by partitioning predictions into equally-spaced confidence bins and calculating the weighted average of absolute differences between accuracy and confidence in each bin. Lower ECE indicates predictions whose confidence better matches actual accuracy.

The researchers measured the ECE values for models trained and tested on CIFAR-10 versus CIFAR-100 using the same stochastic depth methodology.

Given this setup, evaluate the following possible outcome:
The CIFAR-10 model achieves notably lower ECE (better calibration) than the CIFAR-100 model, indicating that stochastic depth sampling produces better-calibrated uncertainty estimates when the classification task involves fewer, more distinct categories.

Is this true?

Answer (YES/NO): NO